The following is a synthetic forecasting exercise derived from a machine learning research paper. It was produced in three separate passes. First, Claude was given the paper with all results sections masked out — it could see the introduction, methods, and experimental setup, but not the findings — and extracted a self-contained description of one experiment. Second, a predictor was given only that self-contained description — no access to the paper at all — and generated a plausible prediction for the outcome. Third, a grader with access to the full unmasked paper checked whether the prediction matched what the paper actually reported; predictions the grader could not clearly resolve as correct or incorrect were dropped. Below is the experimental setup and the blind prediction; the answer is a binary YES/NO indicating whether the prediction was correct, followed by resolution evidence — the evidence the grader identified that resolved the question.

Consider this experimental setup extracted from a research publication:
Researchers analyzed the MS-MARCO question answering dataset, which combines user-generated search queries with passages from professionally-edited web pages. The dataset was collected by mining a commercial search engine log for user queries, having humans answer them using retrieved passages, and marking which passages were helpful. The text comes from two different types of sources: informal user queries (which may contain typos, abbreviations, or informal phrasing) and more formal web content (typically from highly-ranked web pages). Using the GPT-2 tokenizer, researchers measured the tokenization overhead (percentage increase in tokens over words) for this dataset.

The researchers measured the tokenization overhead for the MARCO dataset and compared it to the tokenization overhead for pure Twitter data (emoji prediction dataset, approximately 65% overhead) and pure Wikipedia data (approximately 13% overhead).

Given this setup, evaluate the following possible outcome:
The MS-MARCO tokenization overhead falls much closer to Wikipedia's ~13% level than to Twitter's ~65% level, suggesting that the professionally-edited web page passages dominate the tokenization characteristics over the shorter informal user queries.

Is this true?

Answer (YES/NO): NO